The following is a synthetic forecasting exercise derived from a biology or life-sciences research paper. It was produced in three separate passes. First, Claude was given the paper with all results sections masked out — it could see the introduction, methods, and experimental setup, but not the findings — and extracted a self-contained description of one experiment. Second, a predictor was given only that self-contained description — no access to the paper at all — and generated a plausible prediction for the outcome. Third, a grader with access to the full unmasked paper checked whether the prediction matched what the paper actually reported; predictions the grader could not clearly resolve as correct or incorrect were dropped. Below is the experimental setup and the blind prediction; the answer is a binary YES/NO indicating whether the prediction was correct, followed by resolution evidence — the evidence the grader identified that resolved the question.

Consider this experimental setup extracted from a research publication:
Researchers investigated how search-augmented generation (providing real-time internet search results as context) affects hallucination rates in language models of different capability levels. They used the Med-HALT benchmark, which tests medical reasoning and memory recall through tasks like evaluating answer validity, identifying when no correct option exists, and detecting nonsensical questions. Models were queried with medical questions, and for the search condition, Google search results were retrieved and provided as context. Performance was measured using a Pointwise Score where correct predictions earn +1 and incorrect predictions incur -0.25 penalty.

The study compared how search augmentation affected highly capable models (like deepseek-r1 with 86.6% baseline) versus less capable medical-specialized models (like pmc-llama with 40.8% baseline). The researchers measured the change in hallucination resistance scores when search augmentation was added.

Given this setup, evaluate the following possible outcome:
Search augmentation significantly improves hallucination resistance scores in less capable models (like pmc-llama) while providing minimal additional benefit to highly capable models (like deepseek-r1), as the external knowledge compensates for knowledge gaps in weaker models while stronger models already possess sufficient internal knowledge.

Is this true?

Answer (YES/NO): YES